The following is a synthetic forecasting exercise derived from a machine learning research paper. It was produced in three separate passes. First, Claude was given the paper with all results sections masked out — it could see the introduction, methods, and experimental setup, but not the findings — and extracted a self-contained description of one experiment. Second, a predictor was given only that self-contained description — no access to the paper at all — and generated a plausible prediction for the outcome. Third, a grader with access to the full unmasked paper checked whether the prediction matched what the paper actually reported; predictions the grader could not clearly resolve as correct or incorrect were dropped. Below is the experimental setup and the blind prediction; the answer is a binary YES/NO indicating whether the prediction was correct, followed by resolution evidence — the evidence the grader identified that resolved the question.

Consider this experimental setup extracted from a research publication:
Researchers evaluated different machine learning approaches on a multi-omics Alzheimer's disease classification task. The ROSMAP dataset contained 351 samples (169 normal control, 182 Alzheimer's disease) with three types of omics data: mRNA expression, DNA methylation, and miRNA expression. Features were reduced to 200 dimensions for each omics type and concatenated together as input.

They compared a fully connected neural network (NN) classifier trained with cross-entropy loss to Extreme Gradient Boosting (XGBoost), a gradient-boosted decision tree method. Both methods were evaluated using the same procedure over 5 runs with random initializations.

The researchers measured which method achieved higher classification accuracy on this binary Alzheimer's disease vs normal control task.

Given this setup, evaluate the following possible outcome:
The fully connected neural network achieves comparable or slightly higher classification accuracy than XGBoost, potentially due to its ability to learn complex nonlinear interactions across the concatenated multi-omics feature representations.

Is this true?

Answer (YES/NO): NO